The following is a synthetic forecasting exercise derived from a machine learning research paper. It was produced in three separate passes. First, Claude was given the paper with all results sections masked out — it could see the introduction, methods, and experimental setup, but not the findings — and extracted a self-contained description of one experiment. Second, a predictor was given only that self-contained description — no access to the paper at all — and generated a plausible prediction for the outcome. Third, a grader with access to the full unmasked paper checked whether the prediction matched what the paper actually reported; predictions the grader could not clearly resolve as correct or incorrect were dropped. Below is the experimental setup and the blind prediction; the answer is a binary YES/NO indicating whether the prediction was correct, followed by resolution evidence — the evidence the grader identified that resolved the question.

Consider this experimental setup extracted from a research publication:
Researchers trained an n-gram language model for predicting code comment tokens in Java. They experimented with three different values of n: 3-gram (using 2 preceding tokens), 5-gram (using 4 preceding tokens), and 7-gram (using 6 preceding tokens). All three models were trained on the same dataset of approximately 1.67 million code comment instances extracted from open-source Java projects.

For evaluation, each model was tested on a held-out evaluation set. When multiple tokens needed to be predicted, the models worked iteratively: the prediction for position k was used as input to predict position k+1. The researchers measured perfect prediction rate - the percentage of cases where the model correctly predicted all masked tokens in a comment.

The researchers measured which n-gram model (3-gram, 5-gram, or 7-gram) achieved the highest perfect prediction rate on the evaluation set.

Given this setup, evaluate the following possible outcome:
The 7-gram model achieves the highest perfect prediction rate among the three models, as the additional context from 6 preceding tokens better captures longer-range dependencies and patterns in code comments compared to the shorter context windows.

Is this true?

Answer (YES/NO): NO